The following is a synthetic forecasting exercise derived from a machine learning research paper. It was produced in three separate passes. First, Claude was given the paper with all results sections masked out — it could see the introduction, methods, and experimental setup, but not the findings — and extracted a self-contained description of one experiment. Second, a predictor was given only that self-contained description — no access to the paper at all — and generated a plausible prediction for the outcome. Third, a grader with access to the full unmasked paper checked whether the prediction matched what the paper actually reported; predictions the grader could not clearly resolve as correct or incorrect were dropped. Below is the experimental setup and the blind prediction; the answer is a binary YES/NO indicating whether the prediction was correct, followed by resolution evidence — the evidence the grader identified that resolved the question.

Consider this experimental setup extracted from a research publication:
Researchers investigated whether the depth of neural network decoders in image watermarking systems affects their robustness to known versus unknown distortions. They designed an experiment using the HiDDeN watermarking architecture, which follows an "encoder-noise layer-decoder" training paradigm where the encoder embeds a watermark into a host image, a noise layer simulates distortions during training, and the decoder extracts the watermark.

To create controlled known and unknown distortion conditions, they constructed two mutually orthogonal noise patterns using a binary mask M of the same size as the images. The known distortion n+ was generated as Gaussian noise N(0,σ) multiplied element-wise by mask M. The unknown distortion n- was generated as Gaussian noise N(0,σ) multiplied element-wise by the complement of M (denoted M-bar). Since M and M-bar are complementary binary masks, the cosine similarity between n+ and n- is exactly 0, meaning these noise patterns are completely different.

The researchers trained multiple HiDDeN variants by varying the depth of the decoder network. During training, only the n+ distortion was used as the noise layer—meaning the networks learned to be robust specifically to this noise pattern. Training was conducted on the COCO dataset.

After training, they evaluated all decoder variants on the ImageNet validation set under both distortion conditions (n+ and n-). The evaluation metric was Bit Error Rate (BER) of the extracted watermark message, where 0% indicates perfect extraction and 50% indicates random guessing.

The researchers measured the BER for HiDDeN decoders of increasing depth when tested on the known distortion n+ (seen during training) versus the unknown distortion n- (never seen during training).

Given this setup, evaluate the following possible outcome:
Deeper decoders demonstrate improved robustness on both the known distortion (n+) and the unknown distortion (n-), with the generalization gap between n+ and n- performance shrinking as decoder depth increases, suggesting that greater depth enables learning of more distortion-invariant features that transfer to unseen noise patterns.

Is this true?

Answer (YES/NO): NO